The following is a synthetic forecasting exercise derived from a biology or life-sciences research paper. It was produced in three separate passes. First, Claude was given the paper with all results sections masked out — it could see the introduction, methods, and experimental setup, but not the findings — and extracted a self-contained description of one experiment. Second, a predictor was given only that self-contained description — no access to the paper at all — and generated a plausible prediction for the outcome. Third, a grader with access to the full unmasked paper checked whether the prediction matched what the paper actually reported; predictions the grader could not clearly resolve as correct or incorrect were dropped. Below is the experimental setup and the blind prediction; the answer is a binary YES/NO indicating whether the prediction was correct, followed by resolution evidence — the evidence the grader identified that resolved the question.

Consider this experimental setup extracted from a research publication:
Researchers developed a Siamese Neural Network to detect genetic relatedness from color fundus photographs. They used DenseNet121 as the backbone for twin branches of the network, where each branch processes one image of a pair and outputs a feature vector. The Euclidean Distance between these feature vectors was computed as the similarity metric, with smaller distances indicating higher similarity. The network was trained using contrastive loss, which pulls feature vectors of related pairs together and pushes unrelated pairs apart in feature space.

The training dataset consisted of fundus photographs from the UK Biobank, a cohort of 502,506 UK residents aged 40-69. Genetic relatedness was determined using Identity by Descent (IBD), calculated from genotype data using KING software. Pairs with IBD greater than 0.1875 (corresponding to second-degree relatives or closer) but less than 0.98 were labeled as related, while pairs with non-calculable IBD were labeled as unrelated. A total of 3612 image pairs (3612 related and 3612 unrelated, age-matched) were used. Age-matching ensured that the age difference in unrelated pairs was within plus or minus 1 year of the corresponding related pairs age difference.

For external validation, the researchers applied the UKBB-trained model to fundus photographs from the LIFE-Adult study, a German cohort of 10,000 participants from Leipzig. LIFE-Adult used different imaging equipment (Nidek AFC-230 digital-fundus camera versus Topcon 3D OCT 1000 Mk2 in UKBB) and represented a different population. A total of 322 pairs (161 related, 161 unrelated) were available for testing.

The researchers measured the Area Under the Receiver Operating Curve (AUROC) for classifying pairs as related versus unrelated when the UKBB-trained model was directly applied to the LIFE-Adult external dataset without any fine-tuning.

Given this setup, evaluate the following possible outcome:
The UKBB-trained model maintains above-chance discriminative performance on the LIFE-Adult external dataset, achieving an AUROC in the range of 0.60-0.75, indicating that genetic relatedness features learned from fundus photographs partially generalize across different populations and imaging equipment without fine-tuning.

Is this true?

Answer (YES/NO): NO